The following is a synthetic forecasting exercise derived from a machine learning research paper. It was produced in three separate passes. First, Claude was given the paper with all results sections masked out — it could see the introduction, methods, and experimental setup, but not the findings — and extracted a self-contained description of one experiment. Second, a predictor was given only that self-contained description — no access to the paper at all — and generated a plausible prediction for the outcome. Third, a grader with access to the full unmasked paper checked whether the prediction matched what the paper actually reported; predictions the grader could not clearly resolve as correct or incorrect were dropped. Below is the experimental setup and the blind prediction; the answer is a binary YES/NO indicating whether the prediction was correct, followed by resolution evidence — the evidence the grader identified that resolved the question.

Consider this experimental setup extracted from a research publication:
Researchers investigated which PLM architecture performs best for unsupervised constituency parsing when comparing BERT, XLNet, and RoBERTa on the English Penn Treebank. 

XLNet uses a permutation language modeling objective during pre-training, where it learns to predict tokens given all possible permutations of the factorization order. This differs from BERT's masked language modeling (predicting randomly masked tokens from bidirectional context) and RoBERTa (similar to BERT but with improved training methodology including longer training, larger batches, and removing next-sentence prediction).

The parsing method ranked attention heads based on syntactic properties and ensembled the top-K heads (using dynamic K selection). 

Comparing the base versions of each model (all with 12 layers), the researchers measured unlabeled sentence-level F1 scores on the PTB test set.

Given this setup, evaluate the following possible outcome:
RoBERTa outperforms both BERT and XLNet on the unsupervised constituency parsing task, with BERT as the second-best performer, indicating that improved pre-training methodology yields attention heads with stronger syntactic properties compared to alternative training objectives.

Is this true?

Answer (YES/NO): NO